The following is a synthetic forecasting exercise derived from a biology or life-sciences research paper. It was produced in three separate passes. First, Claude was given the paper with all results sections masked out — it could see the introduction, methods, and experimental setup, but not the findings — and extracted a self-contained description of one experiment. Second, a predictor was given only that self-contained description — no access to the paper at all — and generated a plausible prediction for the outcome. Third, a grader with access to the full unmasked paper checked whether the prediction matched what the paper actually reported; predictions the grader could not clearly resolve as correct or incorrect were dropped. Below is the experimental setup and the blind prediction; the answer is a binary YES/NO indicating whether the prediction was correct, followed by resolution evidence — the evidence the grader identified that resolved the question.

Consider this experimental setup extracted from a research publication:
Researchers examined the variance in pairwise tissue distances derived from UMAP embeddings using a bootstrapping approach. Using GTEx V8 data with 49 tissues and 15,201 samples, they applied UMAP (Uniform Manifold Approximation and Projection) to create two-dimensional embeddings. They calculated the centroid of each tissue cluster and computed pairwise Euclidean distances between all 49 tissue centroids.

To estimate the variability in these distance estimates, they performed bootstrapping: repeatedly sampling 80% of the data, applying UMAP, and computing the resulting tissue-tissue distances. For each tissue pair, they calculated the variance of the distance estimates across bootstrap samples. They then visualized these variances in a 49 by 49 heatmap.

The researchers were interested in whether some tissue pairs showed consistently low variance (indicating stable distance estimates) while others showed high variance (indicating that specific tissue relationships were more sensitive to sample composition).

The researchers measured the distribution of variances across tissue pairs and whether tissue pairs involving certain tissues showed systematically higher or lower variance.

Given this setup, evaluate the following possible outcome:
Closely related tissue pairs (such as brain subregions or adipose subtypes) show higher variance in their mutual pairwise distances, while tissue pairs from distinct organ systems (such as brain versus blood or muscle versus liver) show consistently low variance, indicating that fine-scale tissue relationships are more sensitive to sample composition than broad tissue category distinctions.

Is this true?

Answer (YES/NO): NO